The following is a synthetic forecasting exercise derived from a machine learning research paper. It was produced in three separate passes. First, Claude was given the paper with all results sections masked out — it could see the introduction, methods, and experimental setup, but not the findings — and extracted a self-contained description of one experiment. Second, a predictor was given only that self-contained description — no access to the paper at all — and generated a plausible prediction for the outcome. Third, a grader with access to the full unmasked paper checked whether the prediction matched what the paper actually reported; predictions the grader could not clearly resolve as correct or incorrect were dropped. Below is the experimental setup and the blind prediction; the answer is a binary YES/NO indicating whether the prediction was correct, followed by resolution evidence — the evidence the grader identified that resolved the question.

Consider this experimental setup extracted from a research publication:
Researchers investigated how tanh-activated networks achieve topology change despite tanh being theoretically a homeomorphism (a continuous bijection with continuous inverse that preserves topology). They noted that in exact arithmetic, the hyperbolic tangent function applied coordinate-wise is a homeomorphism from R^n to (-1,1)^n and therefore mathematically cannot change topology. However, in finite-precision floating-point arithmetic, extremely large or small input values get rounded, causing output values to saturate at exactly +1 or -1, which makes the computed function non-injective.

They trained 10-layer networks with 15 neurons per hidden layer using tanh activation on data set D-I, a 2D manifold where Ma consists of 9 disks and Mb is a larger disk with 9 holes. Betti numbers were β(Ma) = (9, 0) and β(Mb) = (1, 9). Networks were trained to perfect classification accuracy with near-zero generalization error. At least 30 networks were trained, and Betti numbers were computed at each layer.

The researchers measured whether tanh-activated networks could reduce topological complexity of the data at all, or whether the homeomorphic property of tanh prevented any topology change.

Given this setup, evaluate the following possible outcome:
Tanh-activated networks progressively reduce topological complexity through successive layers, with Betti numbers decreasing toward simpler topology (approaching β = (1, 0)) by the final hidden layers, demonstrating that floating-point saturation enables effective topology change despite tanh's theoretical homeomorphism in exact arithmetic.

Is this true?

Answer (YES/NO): NO